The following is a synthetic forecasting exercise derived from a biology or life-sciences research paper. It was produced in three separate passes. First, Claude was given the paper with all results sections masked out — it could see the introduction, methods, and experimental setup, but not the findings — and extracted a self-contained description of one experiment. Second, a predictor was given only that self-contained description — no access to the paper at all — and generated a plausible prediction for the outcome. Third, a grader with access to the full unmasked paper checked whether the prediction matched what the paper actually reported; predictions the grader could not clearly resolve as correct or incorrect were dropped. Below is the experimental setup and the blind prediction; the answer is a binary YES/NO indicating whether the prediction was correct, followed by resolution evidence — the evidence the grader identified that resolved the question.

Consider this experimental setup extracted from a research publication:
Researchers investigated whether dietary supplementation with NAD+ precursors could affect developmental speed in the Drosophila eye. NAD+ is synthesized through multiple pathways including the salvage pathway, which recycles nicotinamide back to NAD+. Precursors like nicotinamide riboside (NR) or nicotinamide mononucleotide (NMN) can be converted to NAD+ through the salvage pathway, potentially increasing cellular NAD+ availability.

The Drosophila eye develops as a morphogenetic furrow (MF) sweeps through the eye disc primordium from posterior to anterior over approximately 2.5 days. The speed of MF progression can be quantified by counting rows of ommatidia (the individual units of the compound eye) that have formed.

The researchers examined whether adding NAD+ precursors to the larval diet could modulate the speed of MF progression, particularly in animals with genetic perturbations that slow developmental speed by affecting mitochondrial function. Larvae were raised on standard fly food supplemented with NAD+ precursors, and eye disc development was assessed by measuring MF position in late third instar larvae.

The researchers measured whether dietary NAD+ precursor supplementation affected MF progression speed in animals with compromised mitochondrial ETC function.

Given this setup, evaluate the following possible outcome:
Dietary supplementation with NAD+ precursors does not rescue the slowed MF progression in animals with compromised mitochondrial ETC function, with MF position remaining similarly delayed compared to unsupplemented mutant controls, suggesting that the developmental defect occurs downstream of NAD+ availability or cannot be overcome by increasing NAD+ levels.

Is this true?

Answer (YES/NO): NO